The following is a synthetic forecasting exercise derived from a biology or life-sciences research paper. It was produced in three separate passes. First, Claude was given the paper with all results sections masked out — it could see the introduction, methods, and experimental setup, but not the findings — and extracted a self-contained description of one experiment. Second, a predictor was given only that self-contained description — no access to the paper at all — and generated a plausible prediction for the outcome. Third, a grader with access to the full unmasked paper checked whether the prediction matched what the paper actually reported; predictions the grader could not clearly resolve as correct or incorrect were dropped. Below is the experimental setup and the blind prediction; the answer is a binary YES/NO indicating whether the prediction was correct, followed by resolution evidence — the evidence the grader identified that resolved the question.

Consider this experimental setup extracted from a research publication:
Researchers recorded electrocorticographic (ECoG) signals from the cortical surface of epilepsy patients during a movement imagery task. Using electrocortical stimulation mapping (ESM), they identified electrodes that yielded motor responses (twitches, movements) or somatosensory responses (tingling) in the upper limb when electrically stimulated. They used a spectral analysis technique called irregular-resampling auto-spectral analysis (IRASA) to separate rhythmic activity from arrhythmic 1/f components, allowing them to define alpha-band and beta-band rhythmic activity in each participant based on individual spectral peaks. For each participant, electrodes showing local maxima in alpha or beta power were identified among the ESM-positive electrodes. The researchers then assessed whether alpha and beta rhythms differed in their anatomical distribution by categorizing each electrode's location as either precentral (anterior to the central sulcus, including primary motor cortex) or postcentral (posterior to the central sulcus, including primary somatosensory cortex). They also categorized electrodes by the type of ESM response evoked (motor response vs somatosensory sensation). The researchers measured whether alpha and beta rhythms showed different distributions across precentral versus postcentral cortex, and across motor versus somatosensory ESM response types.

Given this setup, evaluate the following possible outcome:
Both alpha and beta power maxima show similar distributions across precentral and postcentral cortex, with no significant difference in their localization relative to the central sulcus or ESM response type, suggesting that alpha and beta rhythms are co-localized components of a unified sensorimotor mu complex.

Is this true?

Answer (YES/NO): NO